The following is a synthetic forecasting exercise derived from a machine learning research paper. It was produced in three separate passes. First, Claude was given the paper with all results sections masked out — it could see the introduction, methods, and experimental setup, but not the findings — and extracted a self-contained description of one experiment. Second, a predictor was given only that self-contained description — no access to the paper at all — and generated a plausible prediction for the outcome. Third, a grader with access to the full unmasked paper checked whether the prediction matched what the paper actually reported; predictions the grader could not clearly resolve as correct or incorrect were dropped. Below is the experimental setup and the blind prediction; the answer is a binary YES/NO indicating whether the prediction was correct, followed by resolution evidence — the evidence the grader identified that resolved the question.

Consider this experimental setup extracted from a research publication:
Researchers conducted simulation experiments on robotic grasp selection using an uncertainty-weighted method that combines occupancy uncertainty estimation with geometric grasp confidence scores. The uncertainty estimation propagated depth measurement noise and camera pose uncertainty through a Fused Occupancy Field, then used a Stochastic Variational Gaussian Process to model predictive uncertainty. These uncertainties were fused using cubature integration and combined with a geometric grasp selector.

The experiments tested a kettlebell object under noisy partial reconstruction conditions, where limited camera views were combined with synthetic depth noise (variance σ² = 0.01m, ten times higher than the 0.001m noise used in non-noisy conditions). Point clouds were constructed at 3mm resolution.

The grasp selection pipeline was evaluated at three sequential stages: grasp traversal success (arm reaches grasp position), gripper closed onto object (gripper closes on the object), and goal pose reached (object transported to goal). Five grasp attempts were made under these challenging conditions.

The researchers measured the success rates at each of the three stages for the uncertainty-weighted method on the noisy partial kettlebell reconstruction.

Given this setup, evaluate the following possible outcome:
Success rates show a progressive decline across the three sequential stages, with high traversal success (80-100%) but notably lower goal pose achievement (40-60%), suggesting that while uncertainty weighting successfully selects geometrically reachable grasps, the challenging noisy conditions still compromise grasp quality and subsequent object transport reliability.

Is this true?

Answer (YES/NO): NO